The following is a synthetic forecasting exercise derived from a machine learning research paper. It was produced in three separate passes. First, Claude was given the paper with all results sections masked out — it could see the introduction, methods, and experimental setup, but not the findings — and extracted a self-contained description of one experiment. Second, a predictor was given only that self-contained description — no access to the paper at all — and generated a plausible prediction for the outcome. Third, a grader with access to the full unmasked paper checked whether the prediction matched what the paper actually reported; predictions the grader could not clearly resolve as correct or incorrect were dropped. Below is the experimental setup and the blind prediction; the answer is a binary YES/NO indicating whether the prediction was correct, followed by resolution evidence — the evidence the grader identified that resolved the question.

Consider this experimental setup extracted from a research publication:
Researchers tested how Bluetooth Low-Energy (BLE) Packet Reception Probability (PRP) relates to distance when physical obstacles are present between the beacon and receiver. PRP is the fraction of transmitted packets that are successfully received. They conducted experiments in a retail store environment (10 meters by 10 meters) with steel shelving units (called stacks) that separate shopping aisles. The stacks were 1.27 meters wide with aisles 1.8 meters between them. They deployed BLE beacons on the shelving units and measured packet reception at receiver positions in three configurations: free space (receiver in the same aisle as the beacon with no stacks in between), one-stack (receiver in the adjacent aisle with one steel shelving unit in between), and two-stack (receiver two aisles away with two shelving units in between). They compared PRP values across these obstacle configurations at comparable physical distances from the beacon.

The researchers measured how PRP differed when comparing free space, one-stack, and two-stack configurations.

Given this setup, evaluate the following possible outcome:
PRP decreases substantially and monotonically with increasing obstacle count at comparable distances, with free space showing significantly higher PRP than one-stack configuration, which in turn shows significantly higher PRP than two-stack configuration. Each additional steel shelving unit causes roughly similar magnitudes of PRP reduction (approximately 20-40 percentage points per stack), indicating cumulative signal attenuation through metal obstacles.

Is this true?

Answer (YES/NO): NO